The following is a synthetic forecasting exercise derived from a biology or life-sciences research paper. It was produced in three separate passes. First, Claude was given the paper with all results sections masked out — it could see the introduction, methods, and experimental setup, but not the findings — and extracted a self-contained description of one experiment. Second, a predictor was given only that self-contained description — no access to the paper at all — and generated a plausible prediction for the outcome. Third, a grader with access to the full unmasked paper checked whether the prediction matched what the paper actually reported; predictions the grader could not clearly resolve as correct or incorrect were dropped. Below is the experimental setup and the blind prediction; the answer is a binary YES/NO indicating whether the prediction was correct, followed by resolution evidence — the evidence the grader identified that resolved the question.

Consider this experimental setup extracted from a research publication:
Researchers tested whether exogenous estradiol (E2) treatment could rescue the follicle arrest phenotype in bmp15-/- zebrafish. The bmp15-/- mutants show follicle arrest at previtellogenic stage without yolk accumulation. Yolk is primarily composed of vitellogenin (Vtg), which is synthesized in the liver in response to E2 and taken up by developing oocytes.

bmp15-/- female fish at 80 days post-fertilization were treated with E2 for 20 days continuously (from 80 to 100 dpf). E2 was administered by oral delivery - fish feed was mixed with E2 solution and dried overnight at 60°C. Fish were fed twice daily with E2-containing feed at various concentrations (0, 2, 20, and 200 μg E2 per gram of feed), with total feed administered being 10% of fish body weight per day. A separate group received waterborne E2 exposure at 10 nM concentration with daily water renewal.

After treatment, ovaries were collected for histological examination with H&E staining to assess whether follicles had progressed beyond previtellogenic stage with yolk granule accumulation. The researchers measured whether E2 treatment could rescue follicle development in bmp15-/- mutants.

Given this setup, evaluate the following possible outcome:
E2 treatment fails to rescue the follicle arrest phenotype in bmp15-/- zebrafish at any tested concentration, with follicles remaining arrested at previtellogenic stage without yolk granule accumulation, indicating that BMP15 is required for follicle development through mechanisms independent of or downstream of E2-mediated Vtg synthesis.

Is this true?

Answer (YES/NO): NO